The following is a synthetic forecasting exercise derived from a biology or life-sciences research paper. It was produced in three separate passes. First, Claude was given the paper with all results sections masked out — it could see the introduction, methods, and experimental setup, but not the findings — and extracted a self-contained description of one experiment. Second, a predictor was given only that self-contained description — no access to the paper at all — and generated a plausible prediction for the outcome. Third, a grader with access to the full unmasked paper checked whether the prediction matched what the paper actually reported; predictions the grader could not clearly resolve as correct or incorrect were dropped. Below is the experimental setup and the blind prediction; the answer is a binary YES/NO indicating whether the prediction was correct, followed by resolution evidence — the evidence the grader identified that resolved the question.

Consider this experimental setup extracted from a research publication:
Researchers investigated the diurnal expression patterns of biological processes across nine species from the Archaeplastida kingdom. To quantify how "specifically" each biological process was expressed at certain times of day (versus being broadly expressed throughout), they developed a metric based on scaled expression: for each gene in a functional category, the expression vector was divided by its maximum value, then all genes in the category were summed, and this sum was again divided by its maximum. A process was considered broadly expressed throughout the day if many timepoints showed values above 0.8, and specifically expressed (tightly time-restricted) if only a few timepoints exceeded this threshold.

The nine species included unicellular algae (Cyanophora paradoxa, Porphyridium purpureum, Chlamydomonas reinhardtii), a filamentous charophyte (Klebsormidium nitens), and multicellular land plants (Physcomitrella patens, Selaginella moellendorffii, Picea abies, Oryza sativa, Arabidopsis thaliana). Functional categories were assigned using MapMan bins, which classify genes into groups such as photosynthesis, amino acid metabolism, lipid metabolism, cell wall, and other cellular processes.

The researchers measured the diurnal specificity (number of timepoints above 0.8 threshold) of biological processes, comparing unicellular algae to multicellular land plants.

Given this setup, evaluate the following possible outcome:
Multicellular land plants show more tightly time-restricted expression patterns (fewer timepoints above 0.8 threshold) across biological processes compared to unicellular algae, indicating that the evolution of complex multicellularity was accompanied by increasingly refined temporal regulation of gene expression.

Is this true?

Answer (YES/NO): NO